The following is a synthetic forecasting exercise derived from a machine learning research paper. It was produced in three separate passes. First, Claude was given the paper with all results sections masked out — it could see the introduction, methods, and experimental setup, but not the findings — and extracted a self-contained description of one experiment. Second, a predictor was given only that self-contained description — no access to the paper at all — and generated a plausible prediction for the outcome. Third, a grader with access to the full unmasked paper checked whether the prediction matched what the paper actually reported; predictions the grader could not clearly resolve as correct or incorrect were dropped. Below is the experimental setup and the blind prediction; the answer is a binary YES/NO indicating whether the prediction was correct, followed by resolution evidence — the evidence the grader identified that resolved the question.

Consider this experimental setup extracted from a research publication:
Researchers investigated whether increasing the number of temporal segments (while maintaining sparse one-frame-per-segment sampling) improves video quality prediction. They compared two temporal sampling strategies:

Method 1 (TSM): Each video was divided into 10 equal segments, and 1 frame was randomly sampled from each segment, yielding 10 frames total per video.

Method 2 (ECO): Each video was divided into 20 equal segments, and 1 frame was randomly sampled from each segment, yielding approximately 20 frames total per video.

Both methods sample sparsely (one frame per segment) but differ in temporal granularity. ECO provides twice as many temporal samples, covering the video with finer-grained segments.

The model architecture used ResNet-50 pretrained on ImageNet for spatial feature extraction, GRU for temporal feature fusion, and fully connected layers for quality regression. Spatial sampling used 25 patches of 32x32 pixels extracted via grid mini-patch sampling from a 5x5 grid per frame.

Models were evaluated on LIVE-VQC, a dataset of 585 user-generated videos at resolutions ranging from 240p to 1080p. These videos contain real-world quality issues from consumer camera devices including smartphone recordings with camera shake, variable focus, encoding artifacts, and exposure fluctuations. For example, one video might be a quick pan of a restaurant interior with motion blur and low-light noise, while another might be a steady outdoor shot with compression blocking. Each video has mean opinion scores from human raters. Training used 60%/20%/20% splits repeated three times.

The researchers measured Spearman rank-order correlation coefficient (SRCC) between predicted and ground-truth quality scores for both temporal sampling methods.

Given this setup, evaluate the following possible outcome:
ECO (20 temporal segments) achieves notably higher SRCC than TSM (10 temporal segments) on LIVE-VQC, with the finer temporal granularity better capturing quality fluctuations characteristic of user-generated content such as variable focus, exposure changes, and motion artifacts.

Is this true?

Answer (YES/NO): NO